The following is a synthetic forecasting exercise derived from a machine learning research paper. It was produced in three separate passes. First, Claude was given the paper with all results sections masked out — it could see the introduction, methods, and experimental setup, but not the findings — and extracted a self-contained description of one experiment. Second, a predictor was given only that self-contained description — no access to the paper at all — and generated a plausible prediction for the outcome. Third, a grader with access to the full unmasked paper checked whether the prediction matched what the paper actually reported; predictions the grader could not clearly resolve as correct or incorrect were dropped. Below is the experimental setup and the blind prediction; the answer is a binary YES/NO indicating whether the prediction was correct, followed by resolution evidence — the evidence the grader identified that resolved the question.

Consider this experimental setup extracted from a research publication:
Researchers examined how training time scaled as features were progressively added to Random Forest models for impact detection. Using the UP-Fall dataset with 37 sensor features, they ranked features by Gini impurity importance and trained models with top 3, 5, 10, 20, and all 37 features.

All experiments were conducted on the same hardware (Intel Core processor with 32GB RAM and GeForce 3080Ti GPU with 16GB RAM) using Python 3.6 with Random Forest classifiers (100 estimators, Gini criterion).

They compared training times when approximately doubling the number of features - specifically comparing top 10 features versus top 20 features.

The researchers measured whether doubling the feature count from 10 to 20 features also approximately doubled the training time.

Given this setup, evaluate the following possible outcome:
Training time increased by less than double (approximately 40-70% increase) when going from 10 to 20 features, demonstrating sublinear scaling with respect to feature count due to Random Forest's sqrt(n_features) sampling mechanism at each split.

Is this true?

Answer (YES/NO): NO